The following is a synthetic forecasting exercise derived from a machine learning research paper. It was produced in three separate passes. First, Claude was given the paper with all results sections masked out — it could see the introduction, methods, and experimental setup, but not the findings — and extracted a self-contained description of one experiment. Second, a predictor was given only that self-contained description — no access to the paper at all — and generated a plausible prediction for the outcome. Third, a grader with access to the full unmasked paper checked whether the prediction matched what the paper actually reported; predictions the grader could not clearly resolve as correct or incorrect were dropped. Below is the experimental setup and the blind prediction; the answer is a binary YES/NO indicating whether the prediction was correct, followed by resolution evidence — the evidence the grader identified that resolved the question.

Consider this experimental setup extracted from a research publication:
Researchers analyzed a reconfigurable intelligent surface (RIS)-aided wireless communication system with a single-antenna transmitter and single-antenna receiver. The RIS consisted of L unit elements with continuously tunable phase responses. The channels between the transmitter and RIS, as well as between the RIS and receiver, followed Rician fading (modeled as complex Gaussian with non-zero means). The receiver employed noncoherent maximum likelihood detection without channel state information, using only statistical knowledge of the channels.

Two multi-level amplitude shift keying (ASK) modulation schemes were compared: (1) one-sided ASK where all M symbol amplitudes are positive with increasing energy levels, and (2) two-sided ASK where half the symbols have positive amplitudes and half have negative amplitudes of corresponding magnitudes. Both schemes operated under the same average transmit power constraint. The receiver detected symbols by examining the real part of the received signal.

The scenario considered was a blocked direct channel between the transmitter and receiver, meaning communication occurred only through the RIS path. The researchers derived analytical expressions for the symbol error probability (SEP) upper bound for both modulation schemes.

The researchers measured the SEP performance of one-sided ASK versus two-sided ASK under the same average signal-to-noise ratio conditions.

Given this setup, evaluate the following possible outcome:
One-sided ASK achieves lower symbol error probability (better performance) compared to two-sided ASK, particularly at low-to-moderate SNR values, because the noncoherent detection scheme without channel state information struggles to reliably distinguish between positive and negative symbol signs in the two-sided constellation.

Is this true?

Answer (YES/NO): NO